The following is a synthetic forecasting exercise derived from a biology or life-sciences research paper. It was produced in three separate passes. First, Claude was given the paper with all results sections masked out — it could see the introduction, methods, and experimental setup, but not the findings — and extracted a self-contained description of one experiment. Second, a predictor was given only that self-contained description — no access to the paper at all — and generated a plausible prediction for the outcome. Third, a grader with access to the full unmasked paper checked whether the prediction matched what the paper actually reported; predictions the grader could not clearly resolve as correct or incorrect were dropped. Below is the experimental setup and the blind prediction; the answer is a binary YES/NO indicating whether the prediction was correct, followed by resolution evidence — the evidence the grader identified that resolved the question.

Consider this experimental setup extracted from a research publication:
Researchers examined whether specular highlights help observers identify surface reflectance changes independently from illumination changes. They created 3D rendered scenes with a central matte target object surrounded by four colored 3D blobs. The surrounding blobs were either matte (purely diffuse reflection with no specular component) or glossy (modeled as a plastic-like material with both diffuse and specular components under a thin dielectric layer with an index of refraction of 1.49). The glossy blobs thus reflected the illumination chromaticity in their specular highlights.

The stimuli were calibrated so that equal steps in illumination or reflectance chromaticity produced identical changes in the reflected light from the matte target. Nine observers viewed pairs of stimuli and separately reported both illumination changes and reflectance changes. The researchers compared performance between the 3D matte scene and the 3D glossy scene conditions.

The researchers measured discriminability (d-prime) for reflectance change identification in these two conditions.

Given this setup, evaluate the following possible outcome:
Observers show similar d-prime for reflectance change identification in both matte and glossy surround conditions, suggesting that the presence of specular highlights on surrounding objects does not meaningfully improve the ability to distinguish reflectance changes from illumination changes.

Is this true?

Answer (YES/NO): NO